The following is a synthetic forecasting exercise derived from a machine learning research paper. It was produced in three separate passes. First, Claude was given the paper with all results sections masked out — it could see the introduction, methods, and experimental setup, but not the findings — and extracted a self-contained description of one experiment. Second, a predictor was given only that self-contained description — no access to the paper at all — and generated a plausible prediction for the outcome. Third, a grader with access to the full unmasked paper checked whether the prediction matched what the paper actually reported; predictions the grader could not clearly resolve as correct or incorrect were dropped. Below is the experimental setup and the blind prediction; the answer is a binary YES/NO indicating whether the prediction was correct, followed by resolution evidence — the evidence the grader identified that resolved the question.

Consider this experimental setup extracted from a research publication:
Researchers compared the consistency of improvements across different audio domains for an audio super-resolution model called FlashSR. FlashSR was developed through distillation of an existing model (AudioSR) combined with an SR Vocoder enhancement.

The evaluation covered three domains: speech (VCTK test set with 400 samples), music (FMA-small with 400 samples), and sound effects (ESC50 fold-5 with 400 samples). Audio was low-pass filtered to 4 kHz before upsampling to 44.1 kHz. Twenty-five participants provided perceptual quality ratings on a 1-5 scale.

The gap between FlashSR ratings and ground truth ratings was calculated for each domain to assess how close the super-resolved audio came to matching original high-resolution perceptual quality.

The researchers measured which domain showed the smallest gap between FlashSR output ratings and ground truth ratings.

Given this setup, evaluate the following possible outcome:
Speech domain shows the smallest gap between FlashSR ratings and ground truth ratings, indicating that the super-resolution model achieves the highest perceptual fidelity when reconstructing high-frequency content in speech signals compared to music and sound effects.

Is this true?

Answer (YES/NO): NO